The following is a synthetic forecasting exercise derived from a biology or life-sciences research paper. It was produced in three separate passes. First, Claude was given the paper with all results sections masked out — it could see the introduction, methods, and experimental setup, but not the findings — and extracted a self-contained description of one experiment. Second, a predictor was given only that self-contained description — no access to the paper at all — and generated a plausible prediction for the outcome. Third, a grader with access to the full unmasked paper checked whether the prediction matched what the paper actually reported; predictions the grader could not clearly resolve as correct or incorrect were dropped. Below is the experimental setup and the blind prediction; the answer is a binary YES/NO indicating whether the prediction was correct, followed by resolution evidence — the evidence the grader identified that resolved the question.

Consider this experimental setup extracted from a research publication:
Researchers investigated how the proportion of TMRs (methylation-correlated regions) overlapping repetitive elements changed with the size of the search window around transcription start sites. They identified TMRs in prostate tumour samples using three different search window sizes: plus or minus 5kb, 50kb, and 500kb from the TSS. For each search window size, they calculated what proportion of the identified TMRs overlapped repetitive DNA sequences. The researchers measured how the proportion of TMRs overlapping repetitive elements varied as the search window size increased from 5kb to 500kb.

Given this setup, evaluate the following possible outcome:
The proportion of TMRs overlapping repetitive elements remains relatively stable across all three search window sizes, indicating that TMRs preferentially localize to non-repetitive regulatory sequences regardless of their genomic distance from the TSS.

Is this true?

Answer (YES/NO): NO